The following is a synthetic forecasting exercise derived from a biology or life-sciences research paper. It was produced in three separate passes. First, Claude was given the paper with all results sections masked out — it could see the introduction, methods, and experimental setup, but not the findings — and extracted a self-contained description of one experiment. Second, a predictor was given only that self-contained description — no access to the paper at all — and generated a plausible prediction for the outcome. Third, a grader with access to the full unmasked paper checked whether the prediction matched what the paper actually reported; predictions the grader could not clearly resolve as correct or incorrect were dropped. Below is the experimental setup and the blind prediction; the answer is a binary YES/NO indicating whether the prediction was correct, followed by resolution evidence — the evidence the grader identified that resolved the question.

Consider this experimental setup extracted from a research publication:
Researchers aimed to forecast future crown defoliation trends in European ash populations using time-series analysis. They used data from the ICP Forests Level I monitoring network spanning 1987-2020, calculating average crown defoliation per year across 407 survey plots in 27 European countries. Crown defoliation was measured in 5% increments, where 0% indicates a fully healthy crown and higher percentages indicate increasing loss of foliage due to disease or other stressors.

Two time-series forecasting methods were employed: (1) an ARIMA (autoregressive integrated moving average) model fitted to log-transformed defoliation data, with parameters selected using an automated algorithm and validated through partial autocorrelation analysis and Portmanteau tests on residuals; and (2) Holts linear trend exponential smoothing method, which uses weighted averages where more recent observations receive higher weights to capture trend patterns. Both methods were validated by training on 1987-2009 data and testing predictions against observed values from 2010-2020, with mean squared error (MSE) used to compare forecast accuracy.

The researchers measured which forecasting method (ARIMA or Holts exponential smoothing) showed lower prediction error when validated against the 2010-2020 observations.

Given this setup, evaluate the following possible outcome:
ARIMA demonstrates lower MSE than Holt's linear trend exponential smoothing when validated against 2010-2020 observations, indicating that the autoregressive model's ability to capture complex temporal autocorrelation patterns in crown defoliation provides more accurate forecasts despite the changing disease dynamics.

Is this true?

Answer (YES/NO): YES